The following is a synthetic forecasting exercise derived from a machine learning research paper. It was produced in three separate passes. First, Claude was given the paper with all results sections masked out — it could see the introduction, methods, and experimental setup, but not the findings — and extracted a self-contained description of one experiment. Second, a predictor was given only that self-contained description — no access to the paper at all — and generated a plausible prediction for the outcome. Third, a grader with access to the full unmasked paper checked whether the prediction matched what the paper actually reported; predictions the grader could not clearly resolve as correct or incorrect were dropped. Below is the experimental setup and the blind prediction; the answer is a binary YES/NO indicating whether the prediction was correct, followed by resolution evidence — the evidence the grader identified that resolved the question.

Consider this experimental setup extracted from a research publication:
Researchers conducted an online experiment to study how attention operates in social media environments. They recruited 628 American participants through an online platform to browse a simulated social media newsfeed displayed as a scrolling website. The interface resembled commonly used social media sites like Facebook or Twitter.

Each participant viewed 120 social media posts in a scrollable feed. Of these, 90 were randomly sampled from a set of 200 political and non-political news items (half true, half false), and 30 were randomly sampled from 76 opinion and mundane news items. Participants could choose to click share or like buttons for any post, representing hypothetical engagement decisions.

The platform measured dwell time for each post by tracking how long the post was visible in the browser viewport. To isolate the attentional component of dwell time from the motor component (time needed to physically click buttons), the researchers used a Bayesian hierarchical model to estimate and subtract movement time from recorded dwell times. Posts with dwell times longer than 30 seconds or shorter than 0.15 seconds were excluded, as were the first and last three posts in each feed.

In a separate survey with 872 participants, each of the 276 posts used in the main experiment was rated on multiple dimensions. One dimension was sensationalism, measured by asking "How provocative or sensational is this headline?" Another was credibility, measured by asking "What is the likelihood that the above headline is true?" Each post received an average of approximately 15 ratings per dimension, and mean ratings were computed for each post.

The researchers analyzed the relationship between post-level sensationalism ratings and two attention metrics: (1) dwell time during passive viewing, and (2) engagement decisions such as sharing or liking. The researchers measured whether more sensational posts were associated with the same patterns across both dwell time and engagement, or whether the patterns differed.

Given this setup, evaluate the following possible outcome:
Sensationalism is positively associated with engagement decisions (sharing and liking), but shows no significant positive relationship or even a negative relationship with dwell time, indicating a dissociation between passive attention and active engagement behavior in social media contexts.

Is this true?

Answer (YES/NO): NO